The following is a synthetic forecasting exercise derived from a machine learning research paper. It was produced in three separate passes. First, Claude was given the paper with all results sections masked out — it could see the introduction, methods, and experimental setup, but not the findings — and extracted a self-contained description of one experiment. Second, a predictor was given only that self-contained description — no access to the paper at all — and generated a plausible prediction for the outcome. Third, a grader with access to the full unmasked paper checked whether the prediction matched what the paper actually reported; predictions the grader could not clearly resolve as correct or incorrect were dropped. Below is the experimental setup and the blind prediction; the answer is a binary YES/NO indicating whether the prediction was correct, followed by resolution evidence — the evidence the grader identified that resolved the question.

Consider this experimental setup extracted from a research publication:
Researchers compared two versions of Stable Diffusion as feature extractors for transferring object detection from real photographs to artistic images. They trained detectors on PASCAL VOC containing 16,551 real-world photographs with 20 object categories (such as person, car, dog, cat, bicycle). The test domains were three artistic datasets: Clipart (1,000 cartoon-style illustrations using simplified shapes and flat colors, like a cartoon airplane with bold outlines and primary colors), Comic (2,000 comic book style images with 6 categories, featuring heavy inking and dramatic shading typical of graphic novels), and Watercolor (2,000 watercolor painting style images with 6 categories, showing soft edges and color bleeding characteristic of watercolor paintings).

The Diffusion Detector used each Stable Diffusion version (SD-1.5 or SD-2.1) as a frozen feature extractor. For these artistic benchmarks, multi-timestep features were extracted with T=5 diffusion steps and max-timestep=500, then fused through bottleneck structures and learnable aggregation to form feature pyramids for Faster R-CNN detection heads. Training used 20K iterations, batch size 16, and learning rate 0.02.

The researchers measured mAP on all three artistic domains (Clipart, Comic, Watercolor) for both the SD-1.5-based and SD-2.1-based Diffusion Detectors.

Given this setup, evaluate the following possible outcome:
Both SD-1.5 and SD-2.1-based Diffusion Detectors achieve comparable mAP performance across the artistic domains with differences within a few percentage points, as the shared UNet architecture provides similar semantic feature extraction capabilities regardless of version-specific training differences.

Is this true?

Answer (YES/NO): NO